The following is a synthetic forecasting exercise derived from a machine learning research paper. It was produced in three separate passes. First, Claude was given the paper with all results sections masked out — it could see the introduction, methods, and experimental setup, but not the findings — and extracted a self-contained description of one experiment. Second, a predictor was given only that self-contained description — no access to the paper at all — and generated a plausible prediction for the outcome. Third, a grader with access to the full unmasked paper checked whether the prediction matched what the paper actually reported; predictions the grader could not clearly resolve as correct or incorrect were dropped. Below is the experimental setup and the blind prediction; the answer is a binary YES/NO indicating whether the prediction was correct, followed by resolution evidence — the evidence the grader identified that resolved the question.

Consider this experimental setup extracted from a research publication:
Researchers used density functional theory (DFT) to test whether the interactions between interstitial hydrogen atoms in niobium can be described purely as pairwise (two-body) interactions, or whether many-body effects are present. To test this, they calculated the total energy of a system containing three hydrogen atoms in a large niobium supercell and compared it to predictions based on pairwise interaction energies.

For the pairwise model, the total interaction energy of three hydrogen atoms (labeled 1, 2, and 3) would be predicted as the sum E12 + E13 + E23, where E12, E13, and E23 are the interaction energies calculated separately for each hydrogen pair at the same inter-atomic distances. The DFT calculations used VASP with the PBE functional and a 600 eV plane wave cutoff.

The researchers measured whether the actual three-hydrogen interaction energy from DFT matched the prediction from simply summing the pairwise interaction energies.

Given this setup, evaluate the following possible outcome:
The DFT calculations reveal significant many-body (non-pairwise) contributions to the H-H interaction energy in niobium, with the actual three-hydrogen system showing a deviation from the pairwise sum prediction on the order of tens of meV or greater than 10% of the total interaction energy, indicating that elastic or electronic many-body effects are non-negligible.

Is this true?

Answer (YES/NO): NO